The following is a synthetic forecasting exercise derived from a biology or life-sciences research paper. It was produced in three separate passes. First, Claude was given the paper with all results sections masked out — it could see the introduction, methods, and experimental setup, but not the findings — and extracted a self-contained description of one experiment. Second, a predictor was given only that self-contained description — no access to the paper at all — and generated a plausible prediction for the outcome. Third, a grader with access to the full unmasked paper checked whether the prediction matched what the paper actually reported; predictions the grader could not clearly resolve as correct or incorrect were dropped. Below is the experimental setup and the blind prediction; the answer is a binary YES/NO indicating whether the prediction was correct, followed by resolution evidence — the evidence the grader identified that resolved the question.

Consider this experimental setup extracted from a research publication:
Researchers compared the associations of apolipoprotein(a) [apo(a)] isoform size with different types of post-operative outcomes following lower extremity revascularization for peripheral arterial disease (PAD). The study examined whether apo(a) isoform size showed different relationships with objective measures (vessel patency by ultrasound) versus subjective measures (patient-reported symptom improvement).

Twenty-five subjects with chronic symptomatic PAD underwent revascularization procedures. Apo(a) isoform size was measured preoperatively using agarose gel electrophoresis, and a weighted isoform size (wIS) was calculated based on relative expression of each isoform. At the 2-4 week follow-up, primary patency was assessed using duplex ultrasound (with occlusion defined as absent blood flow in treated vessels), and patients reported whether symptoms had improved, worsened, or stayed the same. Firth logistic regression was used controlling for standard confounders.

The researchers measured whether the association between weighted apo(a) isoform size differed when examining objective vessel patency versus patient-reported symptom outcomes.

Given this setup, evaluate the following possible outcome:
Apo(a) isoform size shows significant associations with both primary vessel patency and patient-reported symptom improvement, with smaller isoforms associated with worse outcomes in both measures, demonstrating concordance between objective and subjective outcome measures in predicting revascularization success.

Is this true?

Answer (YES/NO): NO